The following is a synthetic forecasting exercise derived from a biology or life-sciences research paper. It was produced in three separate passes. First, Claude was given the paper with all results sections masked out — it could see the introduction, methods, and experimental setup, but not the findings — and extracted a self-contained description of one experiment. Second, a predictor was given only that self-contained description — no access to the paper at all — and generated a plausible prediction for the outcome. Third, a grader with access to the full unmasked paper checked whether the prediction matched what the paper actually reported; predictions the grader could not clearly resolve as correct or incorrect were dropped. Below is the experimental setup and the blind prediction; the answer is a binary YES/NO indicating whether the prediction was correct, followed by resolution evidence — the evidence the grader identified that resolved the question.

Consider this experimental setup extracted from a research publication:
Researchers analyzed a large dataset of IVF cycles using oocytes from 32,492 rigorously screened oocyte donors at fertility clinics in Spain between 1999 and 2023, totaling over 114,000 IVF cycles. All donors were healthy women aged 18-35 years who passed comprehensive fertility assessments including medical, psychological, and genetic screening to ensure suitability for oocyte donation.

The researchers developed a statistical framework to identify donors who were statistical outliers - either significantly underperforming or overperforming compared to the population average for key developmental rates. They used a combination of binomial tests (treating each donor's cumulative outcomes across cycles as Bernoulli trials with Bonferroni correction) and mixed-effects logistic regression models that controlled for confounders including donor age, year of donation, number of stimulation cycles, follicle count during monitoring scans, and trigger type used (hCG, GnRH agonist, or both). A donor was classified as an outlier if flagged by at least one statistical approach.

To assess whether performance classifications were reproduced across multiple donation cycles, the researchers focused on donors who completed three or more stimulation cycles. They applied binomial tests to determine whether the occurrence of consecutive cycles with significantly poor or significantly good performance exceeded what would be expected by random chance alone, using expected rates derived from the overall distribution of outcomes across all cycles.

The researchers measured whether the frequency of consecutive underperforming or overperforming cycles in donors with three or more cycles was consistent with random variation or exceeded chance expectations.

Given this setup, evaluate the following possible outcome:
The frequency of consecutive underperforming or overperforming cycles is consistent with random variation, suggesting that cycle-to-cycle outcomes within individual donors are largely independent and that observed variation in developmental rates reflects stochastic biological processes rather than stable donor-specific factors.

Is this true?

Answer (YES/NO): NO